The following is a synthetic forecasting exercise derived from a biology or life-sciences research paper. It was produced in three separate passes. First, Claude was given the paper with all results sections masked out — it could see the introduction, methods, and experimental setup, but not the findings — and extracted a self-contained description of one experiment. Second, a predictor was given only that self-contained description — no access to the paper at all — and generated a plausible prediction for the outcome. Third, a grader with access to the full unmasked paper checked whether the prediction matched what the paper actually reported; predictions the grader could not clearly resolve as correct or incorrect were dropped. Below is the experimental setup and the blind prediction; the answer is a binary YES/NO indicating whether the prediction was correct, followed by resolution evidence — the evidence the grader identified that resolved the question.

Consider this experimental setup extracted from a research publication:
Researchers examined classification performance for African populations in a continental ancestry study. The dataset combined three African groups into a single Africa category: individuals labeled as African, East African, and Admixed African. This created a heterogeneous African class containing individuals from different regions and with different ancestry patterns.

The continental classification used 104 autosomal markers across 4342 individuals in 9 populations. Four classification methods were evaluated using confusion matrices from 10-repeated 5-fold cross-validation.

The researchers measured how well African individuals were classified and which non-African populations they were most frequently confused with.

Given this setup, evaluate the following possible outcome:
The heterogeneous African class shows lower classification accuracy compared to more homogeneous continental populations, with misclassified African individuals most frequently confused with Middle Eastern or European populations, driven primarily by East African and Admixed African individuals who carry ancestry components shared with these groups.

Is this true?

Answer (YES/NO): NO